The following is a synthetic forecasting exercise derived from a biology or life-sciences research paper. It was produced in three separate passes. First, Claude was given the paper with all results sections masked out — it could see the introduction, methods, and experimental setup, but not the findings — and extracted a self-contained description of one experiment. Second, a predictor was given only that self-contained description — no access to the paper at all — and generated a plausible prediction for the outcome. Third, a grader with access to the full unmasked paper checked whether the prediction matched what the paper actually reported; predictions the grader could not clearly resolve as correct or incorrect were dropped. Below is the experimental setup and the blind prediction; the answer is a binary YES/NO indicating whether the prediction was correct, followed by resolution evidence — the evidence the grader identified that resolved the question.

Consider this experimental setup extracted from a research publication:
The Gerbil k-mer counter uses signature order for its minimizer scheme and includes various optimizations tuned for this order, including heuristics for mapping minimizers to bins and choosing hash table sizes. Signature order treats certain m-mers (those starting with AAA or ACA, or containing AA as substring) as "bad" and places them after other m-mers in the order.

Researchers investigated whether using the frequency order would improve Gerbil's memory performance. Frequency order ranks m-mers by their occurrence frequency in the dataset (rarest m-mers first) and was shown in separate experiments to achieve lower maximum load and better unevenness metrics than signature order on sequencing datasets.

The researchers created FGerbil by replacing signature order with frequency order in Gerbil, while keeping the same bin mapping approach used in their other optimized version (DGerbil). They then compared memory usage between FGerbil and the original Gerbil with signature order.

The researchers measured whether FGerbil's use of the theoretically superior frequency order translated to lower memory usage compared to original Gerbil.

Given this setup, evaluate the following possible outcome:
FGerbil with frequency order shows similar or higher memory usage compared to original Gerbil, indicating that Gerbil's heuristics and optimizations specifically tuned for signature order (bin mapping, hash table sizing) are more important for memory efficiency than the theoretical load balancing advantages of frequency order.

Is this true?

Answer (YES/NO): YES